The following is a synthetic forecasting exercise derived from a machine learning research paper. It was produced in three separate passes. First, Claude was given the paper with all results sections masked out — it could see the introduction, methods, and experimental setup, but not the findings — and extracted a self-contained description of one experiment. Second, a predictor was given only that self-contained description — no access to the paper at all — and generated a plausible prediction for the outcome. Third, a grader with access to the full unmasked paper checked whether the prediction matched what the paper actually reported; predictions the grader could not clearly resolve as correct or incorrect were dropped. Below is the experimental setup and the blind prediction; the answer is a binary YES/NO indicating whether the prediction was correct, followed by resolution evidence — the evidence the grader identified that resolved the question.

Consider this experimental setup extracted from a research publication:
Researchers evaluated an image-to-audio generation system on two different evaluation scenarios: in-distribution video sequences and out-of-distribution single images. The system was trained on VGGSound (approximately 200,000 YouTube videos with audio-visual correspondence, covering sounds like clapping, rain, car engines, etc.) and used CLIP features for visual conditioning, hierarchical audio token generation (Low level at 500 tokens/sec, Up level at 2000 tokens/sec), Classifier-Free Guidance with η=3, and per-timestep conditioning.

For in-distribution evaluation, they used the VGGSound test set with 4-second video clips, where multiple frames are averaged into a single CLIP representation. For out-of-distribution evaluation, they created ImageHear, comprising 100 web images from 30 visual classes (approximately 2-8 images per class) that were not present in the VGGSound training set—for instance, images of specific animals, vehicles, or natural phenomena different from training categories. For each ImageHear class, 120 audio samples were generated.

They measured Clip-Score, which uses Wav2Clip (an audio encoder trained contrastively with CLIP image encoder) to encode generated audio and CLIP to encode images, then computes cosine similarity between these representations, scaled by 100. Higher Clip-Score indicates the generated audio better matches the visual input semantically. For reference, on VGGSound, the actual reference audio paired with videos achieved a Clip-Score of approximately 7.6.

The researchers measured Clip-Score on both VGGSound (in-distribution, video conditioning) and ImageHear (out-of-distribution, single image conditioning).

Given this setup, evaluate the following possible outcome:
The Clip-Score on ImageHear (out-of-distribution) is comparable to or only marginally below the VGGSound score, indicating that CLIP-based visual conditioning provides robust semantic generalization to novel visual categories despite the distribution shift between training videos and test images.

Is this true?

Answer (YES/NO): NO